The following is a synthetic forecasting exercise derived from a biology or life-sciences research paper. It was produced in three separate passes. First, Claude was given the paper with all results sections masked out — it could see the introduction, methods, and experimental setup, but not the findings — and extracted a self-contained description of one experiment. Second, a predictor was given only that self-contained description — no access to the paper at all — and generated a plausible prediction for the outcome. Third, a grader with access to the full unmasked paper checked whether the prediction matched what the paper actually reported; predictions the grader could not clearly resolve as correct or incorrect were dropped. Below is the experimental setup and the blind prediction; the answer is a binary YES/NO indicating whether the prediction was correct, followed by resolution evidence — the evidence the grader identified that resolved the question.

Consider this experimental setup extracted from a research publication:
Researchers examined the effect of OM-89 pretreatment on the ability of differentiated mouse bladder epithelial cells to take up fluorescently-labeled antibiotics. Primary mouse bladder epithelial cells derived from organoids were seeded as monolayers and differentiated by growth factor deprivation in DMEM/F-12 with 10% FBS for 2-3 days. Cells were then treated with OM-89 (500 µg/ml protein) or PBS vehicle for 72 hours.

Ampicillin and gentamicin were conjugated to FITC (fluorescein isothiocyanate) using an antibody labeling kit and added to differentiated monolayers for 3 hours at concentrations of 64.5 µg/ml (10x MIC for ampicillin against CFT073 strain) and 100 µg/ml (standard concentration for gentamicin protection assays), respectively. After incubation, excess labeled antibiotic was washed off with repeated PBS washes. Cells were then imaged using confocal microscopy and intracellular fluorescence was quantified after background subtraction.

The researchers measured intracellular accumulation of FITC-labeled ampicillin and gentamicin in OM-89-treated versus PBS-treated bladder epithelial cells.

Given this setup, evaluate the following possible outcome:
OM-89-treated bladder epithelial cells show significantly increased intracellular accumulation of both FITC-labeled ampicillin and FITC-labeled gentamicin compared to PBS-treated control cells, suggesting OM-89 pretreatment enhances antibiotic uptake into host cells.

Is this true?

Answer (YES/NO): YES